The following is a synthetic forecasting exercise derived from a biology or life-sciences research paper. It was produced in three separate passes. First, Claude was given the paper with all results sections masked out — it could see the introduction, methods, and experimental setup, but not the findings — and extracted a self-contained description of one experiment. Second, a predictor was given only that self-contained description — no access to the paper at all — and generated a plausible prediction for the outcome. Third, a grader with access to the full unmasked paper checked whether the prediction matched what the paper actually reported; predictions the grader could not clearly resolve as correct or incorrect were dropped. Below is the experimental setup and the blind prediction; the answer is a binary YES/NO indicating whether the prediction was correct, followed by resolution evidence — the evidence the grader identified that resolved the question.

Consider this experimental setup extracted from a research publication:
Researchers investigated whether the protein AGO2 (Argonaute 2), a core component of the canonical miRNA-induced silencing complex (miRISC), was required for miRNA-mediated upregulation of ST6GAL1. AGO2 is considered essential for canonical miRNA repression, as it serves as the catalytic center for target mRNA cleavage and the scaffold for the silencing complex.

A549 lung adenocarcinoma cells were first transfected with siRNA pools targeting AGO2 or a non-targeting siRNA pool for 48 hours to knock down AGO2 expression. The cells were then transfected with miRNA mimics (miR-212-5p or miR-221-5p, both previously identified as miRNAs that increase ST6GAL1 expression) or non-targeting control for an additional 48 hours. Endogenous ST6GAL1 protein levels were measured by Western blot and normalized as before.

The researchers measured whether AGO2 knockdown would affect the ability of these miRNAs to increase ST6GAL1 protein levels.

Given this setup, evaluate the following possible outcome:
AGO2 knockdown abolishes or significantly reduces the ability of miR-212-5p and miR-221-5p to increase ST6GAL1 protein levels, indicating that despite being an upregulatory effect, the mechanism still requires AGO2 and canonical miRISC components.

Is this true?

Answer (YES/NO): YES